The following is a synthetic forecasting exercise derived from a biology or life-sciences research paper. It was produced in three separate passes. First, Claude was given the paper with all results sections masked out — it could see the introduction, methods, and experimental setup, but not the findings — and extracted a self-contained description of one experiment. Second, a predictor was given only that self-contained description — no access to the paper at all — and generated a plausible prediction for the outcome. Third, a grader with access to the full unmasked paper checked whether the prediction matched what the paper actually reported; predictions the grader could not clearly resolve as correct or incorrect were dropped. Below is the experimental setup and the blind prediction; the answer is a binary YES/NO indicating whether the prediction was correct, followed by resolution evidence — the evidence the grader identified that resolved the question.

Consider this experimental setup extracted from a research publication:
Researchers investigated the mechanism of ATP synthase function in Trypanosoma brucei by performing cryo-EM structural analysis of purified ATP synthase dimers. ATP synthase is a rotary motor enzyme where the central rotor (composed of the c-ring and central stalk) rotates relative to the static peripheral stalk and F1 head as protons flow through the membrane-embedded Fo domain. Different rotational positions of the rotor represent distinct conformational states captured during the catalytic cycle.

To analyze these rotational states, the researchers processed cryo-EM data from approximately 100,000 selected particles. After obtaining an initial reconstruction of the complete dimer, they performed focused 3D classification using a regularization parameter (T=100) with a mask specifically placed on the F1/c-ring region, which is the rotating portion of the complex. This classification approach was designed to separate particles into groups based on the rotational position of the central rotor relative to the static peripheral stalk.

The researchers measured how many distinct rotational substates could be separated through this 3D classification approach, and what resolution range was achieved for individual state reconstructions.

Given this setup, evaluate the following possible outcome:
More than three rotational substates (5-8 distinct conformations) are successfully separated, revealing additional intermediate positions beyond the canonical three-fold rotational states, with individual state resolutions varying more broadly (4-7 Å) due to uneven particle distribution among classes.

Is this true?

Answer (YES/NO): NO